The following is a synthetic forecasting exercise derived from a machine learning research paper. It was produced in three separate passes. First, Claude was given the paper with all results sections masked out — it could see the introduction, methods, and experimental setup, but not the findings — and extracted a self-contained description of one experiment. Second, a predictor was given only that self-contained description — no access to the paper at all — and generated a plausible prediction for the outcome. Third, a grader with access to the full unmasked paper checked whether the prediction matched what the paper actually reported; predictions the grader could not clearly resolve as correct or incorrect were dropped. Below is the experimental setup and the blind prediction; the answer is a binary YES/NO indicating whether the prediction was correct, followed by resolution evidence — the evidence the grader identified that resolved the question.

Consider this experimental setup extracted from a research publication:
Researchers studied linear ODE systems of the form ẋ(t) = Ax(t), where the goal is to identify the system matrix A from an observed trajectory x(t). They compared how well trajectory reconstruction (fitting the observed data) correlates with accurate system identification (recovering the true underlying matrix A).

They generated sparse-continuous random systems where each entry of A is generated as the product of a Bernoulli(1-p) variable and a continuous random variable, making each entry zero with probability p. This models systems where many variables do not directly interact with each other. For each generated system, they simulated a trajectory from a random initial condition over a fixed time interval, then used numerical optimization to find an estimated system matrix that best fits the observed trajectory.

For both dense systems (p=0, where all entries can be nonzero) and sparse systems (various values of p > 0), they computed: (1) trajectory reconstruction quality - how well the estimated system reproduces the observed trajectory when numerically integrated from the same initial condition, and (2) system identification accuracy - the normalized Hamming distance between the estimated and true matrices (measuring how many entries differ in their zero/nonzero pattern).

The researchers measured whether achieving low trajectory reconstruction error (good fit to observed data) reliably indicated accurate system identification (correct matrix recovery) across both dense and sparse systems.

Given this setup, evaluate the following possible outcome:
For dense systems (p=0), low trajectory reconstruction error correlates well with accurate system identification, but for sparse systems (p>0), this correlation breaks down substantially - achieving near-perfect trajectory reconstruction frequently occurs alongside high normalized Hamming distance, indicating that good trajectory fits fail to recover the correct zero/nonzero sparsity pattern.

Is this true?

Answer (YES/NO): YES